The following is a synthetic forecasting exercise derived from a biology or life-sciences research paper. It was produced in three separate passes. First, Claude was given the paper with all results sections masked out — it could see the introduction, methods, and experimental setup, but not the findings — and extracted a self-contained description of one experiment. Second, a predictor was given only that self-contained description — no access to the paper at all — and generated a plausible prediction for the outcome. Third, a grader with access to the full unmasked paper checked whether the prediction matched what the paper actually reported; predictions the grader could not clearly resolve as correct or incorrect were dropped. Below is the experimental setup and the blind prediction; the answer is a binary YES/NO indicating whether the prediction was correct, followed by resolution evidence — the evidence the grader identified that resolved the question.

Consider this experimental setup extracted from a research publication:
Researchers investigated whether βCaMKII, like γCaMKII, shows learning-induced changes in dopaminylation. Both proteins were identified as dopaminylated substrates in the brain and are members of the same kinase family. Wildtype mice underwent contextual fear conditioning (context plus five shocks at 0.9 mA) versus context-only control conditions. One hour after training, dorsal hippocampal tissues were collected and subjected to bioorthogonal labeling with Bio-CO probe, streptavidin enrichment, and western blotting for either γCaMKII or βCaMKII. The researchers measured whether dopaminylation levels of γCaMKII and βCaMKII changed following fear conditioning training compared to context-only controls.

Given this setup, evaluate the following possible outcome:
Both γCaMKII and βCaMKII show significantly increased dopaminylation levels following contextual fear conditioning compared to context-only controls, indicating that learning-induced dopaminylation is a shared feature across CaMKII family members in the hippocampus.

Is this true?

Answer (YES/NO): NO